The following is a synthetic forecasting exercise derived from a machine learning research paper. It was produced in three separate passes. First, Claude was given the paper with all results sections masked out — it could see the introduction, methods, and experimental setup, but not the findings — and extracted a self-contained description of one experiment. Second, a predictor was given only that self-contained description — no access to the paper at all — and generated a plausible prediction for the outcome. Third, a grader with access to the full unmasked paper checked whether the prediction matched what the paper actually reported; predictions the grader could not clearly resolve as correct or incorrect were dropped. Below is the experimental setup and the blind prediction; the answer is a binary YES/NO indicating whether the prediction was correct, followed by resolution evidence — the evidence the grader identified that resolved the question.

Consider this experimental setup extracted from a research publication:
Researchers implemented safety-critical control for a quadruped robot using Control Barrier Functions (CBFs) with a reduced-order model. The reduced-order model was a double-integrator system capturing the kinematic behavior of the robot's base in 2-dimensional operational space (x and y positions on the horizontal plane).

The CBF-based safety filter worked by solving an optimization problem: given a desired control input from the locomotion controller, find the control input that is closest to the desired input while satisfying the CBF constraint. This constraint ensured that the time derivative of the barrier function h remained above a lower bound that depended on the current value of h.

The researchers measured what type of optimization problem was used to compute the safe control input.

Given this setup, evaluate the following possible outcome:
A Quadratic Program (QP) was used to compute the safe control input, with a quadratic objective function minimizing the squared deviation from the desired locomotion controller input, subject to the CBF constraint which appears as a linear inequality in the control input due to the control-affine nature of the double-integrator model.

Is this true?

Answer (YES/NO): YES